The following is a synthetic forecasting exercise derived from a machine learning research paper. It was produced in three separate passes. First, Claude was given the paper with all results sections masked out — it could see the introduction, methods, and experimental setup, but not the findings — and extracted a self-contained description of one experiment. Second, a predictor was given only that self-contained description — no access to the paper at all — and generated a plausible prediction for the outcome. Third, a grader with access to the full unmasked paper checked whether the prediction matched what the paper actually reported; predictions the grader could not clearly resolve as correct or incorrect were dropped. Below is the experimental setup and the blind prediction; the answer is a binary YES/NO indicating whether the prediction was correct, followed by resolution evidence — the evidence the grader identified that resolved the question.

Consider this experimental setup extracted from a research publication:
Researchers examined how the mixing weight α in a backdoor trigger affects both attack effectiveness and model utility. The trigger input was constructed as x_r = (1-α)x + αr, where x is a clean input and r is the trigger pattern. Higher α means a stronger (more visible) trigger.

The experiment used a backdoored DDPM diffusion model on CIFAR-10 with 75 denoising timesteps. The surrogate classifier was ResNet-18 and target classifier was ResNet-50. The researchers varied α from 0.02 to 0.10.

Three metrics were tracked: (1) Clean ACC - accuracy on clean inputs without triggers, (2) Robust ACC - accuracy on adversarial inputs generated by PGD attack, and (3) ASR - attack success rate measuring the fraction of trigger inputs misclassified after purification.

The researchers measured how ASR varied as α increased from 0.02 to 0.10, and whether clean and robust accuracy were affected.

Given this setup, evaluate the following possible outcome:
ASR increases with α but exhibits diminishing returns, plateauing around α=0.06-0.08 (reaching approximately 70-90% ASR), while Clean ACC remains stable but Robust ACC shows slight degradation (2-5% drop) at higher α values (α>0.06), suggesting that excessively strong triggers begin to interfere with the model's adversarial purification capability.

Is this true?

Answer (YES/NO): NO